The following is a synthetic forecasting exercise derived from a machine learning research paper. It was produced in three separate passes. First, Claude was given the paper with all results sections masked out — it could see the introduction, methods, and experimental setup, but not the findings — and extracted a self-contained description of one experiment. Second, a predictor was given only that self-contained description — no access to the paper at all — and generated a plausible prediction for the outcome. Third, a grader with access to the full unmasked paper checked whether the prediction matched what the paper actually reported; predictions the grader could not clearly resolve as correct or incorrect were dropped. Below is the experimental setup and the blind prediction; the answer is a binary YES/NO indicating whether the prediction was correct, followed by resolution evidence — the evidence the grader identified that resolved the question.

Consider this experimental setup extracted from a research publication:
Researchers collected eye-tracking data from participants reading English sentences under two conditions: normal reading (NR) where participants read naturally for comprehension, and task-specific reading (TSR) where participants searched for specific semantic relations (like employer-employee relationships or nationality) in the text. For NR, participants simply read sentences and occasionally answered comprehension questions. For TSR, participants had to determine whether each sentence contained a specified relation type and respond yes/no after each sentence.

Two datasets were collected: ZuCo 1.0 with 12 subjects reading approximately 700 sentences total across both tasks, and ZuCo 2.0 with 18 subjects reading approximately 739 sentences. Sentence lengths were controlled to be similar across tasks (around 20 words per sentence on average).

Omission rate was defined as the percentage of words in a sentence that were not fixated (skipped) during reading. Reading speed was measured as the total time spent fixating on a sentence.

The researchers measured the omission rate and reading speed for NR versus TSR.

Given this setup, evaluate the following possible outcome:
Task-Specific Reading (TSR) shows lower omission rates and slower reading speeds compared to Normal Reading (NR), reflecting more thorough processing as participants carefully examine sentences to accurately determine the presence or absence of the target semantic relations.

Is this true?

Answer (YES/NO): NO